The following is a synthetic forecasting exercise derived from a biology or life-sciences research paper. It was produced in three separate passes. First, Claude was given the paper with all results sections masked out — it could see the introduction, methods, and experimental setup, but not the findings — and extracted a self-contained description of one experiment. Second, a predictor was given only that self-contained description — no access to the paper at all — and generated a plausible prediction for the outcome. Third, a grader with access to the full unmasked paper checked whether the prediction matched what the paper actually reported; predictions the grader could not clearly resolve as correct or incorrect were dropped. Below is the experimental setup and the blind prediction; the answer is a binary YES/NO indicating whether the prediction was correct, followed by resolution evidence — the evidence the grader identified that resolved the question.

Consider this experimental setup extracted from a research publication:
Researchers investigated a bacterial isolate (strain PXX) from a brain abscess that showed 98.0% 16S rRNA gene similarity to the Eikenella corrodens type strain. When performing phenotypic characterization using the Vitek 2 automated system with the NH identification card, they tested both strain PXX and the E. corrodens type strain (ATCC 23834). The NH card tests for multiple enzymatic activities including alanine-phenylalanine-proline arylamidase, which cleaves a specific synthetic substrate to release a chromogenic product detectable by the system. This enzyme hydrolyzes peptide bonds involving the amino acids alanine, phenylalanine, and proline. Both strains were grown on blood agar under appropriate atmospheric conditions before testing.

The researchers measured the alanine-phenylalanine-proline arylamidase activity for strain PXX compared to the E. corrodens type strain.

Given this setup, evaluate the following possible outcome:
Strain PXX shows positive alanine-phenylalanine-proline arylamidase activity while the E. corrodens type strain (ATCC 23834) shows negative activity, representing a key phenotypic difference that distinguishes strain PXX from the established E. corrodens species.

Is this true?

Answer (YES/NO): NO